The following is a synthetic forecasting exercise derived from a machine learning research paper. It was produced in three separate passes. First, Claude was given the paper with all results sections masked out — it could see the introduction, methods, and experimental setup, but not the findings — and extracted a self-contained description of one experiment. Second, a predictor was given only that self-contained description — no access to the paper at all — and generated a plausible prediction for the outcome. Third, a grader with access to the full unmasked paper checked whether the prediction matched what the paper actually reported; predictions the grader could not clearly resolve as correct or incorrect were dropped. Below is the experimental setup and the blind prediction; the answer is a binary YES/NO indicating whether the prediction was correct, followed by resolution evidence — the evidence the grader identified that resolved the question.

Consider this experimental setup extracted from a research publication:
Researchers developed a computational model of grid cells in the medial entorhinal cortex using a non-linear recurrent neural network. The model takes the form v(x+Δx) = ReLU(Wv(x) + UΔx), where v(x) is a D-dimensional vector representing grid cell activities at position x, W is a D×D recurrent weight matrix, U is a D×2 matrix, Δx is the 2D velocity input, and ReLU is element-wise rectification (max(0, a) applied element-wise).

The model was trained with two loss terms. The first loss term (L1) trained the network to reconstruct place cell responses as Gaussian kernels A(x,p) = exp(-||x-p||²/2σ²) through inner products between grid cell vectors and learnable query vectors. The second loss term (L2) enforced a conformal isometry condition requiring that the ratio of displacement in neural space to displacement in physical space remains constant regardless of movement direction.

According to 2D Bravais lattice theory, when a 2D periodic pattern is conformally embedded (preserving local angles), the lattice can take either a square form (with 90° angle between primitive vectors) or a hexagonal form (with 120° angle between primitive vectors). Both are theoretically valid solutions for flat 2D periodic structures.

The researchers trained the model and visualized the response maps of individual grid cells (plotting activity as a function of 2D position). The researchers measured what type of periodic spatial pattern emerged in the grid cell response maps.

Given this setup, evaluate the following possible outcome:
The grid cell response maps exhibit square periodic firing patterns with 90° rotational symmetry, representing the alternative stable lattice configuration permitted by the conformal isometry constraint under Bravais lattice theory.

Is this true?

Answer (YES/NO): NO